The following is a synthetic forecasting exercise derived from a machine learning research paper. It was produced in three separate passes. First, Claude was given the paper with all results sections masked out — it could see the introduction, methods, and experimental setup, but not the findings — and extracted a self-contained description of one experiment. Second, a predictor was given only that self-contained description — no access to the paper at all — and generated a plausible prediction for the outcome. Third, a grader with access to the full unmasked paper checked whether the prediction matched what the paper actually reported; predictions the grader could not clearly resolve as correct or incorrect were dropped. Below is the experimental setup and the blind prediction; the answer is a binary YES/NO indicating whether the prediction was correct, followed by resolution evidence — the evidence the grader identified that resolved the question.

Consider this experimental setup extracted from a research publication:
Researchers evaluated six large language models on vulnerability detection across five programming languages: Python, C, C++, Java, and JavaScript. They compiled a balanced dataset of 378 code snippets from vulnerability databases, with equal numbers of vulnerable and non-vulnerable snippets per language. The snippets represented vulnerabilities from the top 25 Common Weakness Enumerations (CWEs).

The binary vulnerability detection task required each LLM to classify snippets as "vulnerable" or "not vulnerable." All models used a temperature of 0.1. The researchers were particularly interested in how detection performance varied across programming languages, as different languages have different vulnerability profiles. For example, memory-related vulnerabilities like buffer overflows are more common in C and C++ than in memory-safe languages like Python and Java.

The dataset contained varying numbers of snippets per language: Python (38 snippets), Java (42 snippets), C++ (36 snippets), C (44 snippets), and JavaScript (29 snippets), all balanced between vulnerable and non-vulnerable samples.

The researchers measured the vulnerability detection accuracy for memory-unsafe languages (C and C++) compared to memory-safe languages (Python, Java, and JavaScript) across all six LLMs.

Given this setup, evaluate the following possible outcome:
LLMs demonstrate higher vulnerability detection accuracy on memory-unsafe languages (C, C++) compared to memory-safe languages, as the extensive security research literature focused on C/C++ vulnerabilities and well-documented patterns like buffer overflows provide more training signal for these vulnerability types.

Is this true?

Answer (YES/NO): NO